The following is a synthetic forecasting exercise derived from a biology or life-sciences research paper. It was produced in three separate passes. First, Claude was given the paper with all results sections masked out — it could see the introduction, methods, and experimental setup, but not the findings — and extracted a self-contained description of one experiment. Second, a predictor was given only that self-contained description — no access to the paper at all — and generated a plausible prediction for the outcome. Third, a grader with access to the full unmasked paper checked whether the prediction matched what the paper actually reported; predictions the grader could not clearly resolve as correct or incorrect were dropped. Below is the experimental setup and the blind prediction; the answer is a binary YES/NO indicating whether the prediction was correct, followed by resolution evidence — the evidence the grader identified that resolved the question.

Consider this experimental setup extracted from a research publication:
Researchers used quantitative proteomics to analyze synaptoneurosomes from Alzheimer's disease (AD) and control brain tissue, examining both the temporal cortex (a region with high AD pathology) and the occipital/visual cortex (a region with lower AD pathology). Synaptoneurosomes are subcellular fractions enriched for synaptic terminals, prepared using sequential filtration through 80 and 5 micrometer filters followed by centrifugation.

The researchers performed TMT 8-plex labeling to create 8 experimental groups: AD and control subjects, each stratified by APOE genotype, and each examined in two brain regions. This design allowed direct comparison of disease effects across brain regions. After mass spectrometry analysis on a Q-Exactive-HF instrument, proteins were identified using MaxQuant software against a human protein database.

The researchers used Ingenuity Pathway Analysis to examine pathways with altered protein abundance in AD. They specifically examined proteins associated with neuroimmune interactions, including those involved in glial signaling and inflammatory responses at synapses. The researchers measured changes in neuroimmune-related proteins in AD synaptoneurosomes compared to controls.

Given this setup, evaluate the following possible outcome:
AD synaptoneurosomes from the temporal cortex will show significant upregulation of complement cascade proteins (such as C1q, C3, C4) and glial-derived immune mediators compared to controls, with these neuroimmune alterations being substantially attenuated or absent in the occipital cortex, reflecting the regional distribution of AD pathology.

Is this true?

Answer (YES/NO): NO